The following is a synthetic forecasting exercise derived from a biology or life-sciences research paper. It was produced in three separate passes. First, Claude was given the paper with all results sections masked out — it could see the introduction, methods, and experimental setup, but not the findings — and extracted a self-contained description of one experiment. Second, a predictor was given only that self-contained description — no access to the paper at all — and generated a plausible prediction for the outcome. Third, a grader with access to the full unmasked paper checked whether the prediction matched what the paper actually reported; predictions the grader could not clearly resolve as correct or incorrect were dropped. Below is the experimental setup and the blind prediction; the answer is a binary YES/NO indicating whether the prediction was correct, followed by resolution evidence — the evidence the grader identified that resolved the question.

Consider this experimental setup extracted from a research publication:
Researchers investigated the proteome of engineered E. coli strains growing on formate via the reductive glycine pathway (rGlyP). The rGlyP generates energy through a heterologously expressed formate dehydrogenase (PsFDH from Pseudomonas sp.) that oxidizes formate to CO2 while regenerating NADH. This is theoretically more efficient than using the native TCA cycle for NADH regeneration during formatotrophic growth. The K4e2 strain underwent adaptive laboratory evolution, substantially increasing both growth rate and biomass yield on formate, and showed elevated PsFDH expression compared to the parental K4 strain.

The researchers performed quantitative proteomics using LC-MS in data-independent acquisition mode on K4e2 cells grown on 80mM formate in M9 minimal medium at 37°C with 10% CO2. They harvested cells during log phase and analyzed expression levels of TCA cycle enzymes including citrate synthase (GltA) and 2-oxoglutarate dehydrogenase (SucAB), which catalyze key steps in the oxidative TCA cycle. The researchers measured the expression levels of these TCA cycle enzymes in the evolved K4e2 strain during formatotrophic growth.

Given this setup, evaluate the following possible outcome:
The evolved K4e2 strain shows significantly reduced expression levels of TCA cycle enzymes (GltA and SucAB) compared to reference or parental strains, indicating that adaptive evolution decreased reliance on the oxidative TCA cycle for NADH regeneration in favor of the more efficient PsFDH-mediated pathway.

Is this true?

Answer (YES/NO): NO